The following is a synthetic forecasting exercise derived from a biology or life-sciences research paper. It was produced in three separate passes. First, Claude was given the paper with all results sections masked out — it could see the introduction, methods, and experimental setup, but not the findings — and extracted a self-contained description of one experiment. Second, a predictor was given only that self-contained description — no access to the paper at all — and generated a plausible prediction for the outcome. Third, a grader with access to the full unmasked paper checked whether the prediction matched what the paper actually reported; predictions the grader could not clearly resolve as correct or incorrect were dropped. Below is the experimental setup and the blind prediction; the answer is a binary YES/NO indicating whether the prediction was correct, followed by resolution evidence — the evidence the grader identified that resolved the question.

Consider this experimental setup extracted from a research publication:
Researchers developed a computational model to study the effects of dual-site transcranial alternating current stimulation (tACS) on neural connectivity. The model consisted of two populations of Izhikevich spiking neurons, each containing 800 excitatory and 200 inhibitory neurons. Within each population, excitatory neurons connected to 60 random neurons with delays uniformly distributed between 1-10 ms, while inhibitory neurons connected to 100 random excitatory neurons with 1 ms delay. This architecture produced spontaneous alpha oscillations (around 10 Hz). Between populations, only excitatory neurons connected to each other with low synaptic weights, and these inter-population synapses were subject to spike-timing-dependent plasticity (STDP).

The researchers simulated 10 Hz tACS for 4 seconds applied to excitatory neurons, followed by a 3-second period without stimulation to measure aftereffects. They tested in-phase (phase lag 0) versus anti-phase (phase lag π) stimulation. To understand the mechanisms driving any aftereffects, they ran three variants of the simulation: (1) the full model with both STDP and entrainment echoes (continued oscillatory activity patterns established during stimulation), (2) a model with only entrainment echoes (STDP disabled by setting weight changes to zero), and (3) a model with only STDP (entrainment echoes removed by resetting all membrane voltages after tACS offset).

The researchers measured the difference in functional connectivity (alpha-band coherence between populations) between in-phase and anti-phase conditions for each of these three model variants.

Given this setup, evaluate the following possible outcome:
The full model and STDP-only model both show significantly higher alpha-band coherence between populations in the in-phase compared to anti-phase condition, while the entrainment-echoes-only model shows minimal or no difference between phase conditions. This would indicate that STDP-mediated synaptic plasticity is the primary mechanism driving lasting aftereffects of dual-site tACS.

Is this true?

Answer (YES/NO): YES